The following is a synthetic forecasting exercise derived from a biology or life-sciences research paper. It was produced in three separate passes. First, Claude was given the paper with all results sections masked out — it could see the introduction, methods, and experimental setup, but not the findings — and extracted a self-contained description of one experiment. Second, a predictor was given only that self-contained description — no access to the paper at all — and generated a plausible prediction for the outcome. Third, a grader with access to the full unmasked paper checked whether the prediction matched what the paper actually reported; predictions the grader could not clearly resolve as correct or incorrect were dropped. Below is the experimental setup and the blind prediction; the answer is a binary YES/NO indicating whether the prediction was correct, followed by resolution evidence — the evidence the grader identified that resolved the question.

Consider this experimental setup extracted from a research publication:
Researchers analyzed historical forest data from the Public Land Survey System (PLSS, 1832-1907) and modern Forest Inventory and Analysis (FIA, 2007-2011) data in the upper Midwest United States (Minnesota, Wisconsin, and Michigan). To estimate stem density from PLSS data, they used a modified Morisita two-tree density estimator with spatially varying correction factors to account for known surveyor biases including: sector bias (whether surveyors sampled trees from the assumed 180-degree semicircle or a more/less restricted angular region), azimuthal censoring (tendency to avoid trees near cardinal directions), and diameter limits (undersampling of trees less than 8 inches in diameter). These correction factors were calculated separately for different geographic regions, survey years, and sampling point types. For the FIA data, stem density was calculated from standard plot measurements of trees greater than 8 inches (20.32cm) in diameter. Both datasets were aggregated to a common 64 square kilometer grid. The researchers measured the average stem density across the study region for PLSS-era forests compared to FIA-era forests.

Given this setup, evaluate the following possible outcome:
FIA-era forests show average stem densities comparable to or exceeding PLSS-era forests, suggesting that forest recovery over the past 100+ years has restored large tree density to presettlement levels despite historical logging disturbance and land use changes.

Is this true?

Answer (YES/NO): YES